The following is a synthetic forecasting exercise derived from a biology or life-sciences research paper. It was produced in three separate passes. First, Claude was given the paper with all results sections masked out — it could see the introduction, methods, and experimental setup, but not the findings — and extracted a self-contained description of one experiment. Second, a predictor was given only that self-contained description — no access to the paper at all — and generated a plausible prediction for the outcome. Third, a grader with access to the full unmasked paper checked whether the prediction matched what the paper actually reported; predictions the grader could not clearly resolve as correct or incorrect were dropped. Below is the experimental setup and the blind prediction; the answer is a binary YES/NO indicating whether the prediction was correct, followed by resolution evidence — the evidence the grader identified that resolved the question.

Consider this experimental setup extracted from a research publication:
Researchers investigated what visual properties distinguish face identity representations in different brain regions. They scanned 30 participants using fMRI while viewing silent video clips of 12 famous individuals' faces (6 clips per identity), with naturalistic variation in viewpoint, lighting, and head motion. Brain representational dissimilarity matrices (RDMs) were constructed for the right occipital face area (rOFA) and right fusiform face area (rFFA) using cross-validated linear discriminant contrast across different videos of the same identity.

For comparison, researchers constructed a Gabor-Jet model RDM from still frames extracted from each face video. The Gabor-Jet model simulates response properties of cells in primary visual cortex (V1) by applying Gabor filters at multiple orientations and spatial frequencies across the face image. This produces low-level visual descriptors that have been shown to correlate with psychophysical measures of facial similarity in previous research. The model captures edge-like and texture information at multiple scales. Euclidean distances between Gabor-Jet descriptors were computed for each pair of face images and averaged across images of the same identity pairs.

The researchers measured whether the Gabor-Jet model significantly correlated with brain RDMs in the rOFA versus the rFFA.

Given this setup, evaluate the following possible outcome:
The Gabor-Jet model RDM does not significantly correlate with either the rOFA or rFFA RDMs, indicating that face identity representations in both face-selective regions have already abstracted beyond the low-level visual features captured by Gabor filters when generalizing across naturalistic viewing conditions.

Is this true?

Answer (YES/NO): NO